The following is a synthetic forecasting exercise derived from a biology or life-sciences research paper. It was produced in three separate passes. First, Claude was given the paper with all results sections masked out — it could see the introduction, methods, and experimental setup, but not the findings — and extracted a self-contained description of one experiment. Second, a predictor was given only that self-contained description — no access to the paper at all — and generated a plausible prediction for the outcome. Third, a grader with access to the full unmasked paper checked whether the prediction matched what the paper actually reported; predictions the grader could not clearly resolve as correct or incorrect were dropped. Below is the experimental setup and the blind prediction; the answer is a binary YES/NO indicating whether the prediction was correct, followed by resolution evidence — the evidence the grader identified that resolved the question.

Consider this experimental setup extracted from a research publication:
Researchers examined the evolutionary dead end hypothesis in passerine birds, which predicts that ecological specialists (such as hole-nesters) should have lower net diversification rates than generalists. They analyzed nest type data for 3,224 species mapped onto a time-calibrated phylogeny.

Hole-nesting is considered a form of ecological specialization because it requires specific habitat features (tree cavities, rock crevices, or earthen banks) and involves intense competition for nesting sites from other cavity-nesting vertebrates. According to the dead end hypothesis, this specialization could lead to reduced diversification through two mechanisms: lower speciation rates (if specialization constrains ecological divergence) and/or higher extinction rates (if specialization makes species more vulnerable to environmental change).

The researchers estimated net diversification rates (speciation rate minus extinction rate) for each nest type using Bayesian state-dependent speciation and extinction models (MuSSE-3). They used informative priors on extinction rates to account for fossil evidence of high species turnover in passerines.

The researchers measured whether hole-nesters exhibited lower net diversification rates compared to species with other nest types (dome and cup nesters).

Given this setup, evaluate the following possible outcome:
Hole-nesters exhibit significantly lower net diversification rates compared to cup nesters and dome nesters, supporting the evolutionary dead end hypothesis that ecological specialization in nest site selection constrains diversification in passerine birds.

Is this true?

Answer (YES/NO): NO